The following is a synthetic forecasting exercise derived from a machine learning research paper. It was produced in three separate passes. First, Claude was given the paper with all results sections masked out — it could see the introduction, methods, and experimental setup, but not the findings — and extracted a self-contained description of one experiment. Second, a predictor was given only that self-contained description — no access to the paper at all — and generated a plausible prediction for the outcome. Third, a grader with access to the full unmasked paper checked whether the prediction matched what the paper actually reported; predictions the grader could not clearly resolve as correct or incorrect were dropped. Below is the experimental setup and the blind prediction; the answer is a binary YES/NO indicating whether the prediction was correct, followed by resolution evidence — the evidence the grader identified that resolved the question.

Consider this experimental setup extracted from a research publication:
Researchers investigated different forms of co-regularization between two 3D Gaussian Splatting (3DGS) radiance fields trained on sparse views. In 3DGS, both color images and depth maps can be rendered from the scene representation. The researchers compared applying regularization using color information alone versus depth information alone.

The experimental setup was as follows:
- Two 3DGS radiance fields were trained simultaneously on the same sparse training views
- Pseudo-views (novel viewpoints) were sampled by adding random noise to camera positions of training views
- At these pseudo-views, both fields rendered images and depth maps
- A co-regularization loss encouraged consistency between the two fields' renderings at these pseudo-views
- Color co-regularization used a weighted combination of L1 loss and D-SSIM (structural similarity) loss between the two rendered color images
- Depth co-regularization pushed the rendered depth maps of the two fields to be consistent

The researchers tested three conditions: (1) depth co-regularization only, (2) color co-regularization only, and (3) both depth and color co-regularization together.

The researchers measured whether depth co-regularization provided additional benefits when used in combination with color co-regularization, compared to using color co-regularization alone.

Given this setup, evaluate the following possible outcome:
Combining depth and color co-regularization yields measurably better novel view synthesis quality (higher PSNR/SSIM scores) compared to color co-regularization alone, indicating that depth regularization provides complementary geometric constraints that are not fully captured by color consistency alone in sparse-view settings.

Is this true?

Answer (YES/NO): NO